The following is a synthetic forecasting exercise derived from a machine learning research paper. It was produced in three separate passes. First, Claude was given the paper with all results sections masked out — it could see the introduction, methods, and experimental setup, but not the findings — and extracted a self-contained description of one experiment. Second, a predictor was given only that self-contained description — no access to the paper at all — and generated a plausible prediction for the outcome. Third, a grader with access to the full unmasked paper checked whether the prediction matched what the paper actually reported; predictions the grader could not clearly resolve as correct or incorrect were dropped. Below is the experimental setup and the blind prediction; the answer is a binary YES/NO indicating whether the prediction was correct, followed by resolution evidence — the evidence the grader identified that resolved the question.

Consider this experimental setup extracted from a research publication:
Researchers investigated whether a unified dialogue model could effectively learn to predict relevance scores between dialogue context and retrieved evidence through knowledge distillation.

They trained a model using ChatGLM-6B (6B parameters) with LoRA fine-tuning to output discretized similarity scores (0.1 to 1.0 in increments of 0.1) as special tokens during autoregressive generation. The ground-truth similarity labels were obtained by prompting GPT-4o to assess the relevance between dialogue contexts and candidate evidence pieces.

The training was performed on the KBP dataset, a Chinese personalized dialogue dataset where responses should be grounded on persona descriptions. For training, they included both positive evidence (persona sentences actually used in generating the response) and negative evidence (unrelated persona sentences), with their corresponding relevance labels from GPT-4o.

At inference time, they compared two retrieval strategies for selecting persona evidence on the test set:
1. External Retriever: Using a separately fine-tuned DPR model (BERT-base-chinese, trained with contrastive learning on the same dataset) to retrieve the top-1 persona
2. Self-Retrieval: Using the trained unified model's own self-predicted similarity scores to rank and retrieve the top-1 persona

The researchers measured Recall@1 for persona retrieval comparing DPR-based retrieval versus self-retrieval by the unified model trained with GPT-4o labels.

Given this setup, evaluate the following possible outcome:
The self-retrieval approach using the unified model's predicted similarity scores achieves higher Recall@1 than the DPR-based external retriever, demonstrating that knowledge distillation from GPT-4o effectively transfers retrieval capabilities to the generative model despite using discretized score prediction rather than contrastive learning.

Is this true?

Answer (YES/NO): NO